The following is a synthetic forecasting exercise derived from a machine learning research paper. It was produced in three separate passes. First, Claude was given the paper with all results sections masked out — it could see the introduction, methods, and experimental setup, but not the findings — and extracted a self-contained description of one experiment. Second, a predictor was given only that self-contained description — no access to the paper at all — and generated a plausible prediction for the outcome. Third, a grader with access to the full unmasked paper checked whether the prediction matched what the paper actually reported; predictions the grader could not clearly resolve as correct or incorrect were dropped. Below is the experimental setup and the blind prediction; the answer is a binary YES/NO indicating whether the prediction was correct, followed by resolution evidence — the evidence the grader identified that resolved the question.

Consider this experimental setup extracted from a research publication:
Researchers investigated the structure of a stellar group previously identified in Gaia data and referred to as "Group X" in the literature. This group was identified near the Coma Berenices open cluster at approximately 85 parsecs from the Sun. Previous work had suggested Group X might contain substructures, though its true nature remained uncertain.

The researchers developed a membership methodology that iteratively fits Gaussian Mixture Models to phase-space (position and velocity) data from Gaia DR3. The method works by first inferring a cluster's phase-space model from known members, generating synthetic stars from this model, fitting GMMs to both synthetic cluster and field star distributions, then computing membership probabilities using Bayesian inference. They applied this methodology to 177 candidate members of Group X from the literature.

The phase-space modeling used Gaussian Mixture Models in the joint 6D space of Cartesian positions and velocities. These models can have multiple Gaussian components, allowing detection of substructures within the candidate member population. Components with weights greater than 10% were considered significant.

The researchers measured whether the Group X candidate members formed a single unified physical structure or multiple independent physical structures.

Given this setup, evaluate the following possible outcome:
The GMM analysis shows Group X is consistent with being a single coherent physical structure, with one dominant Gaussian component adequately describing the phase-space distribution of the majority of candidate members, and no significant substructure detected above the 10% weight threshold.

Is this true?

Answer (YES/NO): NO